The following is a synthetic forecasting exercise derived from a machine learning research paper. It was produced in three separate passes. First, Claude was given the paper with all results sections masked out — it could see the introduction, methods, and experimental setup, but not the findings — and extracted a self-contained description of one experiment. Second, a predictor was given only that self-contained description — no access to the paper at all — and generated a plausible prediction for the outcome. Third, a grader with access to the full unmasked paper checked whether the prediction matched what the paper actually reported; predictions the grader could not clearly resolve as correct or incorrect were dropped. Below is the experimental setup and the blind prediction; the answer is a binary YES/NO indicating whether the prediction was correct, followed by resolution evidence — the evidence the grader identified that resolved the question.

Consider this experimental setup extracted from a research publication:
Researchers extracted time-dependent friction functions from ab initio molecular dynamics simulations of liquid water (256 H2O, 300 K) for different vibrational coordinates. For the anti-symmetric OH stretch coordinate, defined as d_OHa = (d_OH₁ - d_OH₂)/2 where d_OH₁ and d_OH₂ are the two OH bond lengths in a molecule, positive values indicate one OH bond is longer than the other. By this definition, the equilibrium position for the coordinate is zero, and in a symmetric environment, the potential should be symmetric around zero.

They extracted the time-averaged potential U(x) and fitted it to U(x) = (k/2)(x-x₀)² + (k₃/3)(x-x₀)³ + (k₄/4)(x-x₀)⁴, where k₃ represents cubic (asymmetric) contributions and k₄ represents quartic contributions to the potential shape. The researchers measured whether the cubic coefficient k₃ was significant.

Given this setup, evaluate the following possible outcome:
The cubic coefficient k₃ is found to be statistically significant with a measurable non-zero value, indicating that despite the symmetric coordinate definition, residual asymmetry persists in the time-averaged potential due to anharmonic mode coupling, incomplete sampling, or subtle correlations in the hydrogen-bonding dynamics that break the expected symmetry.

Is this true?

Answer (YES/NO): NO